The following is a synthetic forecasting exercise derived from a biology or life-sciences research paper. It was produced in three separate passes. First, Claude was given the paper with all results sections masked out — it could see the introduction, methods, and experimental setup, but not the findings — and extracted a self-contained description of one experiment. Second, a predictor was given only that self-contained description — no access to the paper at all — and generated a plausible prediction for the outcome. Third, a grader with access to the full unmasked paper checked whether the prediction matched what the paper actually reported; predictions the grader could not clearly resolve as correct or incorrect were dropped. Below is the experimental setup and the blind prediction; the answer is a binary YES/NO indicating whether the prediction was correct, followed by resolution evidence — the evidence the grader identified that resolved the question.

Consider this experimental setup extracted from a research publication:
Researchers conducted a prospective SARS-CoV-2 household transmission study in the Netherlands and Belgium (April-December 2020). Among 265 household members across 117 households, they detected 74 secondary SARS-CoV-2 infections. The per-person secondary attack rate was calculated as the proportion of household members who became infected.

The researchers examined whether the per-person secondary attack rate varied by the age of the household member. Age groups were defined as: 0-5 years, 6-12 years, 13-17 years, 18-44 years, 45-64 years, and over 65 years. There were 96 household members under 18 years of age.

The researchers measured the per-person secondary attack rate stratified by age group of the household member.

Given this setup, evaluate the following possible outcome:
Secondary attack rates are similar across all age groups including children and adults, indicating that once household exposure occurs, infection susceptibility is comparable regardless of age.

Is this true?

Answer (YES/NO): NO